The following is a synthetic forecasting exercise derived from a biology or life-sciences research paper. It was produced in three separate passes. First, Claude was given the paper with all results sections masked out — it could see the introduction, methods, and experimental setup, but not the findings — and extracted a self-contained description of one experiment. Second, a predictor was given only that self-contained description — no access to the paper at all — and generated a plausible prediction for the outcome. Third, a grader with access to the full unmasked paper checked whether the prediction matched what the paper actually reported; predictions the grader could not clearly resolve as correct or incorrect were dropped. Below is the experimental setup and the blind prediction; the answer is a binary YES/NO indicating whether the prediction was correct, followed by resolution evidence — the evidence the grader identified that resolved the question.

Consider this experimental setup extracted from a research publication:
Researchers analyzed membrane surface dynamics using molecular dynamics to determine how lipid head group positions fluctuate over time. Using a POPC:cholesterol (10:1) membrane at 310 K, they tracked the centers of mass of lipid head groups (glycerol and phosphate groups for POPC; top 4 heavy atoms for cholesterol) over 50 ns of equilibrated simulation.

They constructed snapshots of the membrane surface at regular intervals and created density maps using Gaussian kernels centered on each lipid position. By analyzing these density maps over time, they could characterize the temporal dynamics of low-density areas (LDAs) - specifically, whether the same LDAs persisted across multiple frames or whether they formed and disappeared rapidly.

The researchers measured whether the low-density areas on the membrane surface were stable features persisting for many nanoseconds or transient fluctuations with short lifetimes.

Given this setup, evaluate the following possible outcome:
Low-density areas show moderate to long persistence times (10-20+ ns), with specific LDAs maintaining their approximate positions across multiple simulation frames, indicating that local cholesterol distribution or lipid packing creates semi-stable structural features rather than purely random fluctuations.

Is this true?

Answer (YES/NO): NO